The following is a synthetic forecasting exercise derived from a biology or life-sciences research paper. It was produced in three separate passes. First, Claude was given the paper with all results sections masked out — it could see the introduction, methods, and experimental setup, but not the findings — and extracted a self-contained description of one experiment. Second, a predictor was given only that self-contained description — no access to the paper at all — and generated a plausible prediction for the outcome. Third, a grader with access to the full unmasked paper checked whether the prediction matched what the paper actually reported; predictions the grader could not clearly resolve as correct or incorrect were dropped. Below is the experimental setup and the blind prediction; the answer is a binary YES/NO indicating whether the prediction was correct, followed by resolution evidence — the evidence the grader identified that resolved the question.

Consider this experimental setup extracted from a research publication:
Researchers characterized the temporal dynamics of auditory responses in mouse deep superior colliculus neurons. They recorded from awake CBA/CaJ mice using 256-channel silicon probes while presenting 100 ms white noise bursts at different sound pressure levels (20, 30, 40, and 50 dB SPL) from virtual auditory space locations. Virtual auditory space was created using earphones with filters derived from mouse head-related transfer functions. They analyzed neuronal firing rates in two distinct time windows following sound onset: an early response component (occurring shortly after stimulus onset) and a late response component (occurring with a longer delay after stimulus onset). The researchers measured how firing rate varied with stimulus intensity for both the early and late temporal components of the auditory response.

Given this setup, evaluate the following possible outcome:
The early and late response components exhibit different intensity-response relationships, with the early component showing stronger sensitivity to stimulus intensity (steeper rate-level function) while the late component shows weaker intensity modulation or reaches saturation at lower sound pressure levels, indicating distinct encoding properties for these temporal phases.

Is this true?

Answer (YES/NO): NO